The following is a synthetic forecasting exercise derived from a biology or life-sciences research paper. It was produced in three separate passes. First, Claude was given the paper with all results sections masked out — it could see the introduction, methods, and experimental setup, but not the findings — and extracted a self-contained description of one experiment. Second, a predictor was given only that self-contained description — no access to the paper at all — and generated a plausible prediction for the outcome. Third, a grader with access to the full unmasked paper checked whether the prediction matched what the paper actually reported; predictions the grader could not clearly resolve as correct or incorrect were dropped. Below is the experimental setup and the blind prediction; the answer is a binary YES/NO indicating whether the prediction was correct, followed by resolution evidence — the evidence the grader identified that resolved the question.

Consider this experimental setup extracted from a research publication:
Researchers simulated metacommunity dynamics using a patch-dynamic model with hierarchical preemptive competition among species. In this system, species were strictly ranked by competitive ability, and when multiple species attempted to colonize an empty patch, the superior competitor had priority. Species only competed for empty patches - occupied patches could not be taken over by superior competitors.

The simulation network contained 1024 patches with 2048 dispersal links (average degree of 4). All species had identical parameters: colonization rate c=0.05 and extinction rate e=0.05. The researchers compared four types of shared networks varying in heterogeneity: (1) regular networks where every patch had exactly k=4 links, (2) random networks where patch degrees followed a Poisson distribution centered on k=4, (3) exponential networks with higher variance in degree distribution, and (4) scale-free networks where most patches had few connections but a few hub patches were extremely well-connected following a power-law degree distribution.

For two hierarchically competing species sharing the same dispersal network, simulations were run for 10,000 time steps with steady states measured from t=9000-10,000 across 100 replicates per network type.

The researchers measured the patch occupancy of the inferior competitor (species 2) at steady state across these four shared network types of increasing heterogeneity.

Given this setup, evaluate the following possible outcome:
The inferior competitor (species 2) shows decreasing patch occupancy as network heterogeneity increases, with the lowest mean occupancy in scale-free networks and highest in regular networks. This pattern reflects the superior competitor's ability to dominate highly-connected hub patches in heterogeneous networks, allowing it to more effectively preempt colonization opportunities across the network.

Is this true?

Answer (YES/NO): NO